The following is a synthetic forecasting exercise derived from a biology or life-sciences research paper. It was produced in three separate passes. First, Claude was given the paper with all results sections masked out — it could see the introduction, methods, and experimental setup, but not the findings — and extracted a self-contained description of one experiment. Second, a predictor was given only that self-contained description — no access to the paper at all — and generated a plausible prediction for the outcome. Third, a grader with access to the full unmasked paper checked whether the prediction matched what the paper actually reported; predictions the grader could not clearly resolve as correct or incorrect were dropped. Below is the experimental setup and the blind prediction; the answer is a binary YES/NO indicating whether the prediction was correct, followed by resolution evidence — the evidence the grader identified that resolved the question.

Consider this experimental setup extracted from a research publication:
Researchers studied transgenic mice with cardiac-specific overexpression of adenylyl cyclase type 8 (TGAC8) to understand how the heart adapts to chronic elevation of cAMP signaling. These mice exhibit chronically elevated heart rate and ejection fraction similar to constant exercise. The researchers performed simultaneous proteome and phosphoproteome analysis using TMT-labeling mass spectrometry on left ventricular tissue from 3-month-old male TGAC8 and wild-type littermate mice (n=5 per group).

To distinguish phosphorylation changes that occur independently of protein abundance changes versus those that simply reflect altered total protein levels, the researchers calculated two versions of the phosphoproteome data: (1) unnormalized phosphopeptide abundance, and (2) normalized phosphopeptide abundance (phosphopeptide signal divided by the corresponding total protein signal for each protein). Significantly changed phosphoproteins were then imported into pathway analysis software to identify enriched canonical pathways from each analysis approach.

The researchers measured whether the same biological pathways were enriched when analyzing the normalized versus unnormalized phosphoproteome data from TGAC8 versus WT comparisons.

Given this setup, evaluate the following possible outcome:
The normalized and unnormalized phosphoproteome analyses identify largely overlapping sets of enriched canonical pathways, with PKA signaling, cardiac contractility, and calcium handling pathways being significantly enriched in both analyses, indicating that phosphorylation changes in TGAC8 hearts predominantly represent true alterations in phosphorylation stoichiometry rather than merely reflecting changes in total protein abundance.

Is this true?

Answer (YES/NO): YES